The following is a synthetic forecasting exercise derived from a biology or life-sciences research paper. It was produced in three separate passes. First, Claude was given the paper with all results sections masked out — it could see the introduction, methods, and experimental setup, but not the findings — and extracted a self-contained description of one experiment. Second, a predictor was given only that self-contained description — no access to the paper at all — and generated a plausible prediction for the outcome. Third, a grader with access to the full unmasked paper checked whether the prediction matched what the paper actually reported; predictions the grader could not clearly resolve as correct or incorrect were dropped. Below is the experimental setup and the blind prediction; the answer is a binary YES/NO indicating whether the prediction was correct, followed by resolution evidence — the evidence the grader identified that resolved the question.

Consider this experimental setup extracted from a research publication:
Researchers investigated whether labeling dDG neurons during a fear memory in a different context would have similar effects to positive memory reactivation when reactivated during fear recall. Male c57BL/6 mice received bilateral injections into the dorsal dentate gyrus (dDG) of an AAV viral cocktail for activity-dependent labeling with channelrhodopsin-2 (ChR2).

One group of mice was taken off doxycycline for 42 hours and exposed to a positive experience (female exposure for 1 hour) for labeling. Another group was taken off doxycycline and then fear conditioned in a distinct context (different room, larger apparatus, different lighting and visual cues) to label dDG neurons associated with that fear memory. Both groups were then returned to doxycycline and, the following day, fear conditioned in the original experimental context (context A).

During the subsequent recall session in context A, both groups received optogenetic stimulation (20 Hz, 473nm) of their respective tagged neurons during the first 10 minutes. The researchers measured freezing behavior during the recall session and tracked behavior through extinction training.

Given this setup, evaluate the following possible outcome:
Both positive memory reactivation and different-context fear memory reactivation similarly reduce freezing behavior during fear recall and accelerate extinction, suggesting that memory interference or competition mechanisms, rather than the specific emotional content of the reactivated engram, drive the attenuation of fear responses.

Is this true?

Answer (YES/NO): NO